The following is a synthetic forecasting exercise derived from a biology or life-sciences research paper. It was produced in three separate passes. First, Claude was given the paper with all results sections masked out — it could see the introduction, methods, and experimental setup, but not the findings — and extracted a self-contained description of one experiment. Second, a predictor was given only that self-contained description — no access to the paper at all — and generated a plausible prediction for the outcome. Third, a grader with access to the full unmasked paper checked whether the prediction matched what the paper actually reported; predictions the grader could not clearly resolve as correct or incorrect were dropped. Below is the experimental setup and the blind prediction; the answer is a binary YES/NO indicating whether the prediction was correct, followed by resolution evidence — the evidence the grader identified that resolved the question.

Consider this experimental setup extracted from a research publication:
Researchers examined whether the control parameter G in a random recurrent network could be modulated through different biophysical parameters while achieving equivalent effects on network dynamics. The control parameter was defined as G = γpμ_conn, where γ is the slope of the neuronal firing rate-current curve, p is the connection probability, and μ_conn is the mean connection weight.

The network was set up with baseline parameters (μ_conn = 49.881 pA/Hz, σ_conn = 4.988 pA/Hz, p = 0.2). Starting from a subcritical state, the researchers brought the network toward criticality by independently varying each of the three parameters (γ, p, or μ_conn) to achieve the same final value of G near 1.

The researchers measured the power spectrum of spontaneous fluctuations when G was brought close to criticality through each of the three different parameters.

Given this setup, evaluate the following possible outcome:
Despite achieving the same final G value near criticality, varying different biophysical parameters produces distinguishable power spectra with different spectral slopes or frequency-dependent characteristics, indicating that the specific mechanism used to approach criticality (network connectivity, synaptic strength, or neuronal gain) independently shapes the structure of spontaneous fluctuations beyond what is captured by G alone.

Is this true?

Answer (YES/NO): NO